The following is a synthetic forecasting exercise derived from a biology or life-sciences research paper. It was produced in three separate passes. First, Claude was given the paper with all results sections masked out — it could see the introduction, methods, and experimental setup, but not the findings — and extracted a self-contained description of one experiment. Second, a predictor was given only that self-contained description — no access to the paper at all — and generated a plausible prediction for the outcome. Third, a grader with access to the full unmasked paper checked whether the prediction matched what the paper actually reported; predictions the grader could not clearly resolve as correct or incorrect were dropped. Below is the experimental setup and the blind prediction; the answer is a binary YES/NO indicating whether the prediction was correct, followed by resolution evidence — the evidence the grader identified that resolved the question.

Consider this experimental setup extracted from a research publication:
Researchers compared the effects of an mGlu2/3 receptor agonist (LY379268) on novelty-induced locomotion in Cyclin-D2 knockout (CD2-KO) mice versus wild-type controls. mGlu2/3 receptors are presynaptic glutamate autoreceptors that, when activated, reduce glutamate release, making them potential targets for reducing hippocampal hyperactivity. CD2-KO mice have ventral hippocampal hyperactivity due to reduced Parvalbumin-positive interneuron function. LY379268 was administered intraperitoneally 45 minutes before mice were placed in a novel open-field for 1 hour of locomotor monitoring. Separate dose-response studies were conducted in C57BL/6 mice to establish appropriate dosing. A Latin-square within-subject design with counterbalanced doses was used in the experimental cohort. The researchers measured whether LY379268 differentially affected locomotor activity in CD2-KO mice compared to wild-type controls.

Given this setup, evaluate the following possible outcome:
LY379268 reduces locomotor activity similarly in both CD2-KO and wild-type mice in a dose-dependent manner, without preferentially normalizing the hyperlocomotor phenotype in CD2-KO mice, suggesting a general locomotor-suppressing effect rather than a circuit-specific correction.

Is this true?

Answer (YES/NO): NO